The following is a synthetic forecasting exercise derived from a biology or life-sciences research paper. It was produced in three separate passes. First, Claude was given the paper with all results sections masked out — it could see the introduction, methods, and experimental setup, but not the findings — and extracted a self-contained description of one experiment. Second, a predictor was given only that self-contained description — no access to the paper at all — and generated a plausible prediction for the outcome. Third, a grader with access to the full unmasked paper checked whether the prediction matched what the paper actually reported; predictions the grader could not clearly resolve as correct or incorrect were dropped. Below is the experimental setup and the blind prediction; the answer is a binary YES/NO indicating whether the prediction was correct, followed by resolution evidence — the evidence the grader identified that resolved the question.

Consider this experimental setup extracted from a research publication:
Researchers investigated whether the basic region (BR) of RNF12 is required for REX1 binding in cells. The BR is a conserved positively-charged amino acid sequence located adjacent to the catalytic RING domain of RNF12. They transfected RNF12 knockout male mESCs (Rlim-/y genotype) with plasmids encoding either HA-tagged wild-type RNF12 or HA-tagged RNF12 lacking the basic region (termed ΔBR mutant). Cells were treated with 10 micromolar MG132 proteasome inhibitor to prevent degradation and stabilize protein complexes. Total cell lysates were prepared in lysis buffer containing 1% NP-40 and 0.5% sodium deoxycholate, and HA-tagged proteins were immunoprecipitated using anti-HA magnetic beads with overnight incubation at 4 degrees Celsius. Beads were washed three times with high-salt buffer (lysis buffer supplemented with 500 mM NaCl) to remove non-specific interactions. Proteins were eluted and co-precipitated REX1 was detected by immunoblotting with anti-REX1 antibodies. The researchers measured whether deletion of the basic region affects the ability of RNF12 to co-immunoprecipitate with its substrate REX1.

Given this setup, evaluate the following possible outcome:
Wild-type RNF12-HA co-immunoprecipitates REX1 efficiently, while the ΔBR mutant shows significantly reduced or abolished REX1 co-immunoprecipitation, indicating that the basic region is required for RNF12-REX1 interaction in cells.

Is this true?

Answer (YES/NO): YES